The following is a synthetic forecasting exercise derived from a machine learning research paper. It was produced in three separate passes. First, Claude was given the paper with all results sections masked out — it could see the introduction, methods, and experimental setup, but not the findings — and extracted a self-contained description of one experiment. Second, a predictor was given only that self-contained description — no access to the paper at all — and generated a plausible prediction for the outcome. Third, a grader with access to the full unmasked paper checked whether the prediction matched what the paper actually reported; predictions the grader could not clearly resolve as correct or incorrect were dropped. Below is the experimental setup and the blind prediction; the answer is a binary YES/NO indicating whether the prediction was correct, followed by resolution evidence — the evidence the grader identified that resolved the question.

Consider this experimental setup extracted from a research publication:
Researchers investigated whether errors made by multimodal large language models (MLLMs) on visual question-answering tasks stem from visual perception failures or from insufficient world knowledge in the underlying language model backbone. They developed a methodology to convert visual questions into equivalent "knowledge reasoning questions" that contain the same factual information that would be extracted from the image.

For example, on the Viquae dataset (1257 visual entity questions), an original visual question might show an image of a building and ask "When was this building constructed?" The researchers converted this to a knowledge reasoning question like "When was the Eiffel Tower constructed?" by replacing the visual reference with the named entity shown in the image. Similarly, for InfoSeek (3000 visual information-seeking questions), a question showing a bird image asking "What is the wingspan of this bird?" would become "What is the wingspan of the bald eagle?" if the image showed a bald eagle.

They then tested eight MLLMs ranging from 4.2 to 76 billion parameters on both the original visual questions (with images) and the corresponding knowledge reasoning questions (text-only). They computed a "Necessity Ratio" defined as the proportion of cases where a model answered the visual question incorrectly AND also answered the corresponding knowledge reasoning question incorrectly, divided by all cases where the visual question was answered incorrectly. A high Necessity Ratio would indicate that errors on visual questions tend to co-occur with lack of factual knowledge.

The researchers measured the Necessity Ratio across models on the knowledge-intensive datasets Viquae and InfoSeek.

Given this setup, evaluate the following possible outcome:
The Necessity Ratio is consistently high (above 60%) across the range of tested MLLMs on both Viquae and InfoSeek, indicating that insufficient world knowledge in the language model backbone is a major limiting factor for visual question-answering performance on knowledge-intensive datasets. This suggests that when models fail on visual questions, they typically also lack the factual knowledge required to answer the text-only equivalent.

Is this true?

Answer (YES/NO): NO